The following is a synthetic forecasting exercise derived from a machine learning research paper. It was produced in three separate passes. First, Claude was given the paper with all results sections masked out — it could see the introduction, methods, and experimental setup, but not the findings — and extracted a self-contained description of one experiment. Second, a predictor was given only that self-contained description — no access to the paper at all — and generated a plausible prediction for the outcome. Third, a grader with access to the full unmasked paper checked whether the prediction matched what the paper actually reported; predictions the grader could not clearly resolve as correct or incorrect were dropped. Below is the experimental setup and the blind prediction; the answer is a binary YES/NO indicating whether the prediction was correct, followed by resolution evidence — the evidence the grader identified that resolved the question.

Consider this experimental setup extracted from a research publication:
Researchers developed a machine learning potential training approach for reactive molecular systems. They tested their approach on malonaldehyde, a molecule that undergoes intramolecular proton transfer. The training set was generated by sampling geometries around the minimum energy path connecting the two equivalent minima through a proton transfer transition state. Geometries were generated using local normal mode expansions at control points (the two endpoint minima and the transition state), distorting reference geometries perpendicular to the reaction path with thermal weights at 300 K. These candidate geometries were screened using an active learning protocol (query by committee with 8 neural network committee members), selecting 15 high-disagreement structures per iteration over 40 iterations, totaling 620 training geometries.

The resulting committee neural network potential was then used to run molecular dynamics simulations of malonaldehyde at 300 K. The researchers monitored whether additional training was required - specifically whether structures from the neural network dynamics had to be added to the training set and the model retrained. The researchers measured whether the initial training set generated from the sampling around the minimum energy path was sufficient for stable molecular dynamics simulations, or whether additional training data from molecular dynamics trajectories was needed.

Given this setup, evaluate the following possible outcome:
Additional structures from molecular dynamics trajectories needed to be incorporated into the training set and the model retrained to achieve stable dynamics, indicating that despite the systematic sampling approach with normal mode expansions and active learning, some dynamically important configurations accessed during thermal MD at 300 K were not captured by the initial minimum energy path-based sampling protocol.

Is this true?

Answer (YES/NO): NO